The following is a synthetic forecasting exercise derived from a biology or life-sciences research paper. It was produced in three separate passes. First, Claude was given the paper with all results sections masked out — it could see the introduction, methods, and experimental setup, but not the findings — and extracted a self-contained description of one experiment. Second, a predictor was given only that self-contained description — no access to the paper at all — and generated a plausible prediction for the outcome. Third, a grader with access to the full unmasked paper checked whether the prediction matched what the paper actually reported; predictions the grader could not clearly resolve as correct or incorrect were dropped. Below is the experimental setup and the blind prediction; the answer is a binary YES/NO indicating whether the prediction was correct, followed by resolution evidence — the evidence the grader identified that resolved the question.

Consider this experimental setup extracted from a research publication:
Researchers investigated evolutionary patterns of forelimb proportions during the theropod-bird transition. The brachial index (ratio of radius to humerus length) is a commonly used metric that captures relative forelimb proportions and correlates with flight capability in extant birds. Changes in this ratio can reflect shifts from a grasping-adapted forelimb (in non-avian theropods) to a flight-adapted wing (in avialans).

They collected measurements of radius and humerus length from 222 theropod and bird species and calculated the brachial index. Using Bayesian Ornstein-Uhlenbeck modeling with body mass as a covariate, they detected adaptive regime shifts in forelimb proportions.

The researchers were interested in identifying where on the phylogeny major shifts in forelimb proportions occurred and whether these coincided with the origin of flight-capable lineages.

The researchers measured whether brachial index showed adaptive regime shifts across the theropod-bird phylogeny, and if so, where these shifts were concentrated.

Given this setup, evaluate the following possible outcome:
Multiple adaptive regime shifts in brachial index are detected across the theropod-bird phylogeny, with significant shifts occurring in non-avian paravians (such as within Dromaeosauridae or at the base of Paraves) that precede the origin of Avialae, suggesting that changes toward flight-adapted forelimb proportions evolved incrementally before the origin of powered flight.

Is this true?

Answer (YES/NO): NO